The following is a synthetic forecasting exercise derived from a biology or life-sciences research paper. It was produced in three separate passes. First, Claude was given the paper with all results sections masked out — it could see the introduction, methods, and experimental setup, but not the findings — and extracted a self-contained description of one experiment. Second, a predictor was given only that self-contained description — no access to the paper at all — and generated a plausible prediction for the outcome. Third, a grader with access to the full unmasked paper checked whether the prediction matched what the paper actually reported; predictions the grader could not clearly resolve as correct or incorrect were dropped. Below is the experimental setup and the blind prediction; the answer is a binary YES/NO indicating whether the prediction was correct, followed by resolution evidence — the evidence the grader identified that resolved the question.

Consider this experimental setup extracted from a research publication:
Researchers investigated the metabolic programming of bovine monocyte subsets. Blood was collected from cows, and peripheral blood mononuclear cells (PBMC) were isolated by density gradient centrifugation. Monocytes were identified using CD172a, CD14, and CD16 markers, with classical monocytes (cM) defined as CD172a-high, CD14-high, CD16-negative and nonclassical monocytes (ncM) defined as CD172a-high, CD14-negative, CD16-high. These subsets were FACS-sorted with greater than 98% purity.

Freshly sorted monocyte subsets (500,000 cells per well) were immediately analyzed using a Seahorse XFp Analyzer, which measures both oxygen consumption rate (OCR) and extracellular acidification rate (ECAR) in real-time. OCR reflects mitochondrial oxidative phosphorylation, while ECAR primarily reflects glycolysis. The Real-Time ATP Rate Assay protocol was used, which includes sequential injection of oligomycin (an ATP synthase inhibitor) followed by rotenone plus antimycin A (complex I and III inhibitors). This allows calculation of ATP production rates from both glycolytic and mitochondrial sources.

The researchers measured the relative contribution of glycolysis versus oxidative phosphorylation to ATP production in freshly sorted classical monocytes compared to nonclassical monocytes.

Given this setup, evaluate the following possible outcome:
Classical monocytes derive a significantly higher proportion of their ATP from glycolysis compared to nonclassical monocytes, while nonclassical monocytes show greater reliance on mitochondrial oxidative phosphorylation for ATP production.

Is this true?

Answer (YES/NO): YES